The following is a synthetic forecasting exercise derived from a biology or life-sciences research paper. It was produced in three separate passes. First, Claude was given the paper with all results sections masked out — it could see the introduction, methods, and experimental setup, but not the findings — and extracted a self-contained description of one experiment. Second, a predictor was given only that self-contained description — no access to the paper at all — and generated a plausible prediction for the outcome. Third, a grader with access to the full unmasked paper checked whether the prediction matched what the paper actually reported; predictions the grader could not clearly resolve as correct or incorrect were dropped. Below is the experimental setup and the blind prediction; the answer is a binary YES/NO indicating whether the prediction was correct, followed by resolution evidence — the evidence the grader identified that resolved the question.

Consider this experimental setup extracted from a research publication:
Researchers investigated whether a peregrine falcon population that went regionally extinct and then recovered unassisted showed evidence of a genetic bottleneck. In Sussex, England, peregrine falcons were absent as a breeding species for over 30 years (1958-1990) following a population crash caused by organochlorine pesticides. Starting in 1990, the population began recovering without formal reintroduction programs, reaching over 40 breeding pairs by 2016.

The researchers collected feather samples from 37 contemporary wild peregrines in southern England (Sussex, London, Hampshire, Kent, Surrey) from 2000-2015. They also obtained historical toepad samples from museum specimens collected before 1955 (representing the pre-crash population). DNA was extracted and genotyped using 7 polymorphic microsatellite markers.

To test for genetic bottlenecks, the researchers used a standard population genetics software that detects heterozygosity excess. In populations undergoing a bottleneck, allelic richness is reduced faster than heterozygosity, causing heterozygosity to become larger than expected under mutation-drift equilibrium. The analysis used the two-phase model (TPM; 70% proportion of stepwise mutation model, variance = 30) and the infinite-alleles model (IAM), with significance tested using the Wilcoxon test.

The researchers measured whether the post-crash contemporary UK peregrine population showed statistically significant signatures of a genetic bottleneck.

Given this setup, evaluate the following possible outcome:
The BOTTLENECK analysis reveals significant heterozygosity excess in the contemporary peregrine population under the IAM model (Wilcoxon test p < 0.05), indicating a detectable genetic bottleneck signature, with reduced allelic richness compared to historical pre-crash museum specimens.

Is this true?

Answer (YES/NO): NO